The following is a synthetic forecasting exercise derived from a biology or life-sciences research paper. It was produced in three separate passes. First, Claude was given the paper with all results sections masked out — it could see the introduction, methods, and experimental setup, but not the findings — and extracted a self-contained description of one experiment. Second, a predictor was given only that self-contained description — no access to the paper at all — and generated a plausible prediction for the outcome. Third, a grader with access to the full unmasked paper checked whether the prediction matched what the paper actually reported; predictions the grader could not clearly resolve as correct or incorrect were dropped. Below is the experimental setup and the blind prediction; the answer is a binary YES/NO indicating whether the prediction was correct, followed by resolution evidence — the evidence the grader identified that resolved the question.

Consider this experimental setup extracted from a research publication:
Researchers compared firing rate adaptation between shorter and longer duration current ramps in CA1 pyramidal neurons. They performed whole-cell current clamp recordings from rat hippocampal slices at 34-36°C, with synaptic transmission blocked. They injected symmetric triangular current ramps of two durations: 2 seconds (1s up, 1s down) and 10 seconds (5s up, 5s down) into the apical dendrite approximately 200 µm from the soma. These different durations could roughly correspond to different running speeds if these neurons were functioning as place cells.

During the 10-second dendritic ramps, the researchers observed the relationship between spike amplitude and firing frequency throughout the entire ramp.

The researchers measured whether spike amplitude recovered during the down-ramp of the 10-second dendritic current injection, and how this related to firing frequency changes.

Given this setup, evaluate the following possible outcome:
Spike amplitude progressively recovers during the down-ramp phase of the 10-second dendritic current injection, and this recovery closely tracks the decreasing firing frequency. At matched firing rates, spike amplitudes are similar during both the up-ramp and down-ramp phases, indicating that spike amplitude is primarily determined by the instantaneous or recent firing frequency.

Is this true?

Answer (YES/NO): NO